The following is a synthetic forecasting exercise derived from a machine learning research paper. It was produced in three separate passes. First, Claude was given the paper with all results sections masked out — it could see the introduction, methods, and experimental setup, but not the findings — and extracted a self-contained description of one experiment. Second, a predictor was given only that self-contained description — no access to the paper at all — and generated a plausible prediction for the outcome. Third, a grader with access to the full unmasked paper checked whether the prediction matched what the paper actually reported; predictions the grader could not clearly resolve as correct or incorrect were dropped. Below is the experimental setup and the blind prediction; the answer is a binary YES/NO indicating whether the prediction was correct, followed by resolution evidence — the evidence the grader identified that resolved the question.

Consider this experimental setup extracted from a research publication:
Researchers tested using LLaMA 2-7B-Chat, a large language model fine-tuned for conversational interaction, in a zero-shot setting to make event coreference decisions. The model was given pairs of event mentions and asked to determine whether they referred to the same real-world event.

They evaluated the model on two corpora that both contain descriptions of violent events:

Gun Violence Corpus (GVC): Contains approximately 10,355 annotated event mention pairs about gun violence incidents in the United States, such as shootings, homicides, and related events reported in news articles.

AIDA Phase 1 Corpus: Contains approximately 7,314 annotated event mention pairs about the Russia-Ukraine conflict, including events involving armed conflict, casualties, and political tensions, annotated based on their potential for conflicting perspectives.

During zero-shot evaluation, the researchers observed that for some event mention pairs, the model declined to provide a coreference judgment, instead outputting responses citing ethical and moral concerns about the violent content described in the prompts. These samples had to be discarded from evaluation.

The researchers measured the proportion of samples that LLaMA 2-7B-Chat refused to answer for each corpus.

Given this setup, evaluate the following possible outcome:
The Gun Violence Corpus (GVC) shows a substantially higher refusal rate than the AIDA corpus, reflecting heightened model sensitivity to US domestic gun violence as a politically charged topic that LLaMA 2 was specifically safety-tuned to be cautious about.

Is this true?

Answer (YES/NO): NO